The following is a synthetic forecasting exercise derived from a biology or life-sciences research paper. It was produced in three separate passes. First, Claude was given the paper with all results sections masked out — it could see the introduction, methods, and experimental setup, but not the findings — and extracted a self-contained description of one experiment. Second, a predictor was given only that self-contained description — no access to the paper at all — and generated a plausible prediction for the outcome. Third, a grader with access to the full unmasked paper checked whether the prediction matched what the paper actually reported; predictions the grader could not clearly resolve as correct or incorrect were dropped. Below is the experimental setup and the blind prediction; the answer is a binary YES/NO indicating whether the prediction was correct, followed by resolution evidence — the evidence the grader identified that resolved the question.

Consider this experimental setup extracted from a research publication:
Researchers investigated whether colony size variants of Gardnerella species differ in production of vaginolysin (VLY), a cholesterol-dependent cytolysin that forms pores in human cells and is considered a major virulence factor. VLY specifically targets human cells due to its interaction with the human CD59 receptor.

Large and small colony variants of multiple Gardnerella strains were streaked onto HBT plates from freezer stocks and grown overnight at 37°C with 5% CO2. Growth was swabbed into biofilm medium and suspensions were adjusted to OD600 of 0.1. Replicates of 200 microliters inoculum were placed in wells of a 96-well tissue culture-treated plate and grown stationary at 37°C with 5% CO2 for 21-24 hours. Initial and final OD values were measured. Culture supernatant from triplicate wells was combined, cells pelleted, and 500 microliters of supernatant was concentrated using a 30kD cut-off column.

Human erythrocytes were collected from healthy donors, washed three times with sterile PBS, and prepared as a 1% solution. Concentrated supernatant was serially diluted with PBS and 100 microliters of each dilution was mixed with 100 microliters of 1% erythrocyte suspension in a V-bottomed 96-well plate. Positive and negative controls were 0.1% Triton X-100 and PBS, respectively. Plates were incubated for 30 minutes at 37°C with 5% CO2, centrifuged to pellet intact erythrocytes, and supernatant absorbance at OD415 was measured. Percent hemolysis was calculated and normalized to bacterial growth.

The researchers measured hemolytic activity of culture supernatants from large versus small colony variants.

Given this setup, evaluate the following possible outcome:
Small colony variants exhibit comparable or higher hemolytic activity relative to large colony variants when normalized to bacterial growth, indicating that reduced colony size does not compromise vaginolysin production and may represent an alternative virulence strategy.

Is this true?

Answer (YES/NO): YES